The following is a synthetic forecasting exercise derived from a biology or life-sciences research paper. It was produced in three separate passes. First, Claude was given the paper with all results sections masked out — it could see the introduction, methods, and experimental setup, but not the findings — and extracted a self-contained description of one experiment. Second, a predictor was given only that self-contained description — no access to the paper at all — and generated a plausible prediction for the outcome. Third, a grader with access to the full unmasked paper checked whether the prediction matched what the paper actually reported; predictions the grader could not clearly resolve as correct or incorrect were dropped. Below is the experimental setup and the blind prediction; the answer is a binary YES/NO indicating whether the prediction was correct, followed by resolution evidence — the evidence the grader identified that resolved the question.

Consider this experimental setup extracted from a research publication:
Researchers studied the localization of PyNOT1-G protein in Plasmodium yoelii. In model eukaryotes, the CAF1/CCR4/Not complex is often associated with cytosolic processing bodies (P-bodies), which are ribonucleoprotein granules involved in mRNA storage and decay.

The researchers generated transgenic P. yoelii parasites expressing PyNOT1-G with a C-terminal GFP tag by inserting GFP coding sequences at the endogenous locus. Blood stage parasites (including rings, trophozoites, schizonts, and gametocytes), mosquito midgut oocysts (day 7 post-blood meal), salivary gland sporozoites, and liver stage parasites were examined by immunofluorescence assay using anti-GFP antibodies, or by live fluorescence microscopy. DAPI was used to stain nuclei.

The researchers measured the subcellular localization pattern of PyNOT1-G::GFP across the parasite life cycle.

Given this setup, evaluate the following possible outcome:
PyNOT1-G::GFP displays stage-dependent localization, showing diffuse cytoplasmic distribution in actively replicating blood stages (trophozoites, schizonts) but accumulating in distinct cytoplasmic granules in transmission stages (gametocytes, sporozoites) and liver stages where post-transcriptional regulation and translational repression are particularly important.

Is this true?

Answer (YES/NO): NO